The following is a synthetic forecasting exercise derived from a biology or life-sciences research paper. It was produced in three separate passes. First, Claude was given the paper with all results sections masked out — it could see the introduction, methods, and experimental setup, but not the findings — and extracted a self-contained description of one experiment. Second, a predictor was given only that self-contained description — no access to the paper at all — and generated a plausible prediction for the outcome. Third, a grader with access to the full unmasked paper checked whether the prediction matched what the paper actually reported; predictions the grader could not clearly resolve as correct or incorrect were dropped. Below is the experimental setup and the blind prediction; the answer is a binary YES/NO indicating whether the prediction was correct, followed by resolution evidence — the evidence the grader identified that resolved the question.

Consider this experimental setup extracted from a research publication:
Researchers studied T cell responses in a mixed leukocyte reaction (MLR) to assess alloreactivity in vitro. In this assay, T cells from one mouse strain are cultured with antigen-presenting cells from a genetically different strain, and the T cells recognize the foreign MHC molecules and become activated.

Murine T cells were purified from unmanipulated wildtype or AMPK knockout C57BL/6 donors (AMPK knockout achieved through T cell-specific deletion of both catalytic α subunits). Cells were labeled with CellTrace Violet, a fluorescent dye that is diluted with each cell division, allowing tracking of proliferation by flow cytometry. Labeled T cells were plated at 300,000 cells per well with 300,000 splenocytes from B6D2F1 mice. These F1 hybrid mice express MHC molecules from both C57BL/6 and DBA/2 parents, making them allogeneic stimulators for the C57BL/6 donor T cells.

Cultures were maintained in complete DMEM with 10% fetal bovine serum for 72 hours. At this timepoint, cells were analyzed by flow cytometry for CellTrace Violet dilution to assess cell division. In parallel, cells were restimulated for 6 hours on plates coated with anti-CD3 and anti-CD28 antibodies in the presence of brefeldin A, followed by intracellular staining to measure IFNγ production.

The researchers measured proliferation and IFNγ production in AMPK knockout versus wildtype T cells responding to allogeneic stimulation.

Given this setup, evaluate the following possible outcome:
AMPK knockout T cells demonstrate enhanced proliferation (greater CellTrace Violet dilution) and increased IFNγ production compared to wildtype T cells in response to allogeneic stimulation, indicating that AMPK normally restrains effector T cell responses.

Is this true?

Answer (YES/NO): NO